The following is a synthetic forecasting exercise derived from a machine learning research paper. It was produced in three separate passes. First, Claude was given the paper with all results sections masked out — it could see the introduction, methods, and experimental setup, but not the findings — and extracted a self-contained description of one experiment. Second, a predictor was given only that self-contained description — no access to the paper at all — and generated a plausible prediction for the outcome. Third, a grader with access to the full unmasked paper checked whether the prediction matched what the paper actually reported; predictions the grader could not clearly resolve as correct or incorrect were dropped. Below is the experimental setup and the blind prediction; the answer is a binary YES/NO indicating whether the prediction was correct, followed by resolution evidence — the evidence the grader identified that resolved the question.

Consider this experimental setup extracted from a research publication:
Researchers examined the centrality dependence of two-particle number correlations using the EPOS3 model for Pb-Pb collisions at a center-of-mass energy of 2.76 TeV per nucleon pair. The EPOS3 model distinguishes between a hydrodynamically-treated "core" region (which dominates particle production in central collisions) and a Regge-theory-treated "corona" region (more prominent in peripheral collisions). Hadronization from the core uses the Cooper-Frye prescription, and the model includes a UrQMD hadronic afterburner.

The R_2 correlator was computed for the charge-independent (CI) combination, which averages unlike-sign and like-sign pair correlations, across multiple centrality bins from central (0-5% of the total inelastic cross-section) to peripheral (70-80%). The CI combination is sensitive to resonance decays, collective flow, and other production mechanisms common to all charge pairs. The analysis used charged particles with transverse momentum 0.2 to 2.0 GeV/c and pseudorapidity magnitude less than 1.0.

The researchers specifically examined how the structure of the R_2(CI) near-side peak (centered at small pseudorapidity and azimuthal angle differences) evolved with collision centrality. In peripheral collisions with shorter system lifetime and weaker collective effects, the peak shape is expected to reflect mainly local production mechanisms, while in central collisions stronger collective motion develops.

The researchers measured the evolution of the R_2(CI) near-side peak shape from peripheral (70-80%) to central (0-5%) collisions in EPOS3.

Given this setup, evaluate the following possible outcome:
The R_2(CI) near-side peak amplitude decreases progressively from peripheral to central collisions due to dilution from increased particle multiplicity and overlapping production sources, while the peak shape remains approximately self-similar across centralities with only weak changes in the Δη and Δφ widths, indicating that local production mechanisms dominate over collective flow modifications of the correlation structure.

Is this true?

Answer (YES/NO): NO